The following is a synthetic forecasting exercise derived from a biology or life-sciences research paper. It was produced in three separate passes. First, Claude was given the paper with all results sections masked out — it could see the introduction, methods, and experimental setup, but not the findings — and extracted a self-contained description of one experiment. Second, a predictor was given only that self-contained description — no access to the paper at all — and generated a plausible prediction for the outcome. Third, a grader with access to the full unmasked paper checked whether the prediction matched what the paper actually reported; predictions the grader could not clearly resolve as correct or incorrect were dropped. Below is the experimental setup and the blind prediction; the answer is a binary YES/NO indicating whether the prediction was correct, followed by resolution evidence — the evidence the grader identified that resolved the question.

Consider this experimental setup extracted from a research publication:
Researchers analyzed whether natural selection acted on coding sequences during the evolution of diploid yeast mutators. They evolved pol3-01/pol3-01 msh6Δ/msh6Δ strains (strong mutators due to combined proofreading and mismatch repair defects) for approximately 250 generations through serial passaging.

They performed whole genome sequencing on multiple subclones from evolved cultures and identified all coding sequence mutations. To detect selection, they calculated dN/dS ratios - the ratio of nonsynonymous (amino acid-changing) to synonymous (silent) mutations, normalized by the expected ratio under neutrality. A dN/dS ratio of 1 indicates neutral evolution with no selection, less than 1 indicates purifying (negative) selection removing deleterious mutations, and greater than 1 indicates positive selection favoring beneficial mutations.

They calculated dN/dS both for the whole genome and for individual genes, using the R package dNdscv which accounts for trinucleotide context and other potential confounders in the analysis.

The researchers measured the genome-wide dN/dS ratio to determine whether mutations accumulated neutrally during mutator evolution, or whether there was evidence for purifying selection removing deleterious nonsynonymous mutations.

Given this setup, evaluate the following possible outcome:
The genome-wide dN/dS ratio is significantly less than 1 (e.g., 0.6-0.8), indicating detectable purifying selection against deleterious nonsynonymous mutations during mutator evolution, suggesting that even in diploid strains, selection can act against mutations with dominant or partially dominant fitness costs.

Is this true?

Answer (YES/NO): NO